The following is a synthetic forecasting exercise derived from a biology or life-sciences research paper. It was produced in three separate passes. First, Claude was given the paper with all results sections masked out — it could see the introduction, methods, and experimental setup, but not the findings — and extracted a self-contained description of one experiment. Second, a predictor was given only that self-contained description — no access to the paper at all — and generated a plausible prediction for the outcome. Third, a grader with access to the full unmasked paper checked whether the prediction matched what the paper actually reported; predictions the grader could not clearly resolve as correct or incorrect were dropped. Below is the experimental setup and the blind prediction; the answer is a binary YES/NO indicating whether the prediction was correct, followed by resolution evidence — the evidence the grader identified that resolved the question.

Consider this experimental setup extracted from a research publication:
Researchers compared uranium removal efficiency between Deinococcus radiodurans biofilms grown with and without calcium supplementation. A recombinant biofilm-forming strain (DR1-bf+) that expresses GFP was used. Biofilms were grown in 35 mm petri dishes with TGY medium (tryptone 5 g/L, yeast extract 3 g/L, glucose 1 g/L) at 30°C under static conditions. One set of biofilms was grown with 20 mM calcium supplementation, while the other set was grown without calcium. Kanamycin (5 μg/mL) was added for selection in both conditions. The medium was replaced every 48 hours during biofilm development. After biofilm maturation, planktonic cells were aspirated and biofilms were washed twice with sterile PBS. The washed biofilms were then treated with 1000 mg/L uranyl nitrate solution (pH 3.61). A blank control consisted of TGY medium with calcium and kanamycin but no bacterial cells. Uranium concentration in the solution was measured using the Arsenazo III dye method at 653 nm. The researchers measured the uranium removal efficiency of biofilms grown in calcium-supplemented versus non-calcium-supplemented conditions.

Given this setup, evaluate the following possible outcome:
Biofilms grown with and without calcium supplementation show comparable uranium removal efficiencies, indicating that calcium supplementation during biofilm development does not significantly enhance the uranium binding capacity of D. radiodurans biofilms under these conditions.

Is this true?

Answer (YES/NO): NO